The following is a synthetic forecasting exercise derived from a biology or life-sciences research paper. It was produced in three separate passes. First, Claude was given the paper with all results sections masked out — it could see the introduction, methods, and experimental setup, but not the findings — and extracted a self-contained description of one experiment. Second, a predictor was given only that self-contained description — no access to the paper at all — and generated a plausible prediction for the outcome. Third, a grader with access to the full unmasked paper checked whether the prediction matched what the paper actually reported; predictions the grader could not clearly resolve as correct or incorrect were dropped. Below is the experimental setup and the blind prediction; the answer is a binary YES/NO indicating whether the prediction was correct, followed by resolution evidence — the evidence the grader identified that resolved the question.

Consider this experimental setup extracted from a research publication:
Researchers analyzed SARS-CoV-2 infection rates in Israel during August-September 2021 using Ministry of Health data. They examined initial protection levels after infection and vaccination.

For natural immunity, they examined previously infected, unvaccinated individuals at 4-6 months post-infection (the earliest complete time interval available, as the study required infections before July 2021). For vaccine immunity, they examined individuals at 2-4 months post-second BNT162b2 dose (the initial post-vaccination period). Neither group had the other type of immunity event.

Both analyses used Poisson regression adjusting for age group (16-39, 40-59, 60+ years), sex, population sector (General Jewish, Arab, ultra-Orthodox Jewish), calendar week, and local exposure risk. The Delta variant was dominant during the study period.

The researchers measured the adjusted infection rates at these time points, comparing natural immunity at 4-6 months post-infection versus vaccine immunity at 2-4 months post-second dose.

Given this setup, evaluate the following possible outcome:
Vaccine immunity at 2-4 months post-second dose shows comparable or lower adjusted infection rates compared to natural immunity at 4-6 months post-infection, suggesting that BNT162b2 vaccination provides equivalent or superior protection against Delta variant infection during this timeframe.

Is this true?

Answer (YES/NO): NO